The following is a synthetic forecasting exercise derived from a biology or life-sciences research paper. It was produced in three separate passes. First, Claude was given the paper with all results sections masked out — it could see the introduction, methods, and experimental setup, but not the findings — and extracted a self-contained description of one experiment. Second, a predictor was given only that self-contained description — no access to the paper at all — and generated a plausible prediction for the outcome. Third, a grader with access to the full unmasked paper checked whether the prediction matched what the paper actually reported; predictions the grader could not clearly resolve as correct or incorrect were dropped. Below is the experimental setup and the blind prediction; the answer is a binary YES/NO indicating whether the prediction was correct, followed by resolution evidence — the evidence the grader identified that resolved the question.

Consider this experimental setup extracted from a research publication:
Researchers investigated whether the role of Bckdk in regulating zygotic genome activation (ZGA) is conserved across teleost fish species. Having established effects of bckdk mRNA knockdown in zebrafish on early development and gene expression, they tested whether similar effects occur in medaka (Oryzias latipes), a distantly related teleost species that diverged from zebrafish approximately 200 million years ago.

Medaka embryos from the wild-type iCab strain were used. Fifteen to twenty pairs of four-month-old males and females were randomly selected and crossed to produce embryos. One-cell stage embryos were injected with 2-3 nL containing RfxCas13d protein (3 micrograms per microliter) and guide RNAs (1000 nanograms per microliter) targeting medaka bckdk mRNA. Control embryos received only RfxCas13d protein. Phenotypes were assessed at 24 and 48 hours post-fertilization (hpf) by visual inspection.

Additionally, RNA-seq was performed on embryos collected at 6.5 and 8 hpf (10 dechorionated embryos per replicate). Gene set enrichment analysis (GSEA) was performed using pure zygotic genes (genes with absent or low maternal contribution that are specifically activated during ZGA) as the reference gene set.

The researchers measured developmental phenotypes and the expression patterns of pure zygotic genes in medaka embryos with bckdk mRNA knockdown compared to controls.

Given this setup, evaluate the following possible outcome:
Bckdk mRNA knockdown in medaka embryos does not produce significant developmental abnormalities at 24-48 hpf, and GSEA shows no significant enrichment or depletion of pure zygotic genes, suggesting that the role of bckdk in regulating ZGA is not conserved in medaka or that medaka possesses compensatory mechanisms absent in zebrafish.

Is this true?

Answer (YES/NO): NO